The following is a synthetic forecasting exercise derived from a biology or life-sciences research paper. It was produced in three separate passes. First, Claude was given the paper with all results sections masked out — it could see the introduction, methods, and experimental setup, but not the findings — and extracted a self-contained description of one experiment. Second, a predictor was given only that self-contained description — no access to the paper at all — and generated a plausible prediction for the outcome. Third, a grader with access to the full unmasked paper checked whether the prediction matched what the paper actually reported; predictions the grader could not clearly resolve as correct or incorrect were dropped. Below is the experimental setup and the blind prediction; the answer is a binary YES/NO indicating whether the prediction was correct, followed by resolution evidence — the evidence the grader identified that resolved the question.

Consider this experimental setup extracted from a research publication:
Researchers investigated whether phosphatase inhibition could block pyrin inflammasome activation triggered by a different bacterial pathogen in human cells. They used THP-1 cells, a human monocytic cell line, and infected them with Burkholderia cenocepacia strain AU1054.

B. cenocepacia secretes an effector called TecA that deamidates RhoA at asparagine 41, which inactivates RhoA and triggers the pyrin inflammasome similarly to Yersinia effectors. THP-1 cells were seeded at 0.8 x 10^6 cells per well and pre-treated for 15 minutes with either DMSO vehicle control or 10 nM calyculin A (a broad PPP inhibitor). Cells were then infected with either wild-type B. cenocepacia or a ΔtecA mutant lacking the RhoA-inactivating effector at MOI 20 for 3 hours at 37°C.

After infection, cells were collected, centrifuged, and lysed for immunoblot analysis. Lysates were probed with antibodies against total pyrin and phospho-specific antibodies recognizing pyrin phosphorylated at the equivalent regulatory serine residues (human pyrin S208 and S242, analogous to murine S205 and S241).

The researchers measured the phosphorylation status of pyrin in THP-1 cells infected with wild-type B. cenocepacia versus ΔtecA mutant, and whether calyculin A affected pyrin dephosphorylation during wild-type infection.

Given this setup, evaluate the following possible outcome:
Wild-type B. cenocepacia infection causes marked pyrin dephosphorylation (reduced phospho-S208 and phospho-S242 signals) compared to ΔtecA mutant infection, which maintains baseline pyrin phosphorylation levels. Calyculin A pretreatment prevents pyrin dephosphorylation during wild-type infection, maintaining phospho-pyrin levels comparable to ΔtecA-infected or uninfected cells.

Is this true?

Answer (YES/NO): NO